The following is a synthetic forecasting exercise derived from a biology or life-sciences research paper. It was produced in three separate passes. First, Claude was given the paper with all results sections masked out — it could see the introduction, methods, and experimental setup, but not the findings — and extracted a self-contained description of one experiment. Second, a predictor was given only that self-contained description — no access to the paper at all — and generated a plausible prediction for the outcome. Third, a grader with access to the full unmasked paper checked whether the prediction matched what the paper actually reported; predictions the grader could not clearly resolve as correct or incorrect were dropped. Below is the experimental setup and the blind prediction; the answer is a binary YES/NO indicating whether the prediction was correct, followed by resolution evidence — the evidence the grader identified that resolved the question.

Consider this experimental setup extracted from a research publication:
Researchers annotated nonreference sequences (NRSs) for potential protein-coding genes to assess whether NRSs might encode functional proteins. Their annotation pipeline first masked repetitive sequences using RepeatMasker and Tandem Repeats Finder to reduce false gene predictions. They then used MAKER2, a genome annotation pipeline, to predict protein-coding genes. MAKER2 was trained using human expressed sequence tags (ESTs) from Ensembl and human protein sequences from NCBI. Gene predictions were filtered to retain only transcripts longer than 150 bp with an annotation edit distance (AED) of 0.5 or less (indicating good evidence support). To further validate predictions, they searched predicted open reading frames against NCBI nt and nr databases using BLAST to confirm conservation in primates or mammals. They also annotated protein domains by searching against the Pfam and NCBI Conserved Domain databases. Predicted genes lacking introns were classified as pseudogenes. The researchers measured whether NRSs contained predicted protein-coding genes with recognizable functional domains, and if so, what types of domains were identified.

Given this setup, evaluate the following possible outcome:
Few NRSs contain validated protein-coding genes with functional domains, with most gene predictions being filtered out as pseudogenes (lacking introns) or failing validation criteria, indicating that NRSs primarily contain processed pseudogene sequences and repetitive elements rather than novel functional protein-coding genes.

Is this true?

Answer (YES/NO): NO